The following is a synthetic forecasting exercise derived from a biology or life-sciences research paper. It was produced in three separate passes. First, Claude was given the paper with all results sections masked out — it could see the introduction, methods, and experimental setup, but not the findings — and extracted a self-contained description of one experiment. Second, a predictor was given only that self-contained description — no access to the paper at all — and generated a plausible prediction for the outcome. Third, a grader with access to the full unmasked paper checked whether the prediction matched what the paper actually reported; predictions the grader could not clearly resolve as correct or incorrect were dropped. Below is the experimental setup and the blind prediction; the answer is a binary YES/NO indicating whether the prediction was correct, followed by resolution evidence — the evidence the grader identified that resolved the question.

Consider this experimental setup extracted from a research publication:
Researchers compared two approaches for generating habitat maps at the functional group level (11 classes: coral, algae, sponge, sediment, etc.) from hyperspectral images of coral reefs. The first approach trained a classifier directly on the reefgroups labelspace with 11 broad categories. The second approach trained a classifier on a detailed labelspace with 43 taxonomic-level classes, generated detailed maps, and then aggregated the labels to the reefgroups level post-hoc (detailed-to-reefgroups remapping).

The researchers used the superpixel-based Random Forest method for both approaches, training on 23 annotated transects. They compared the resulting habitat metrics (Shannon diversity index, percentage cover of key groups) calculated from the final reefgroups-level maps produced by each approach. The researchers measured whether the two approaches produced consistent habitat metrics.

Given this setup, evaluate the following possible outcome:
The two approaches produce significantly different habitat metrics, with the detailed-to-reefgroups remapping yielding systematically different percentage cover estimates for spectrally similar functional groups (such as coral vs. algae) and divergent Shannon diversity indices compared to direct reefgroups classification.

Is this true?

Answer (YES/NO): NO